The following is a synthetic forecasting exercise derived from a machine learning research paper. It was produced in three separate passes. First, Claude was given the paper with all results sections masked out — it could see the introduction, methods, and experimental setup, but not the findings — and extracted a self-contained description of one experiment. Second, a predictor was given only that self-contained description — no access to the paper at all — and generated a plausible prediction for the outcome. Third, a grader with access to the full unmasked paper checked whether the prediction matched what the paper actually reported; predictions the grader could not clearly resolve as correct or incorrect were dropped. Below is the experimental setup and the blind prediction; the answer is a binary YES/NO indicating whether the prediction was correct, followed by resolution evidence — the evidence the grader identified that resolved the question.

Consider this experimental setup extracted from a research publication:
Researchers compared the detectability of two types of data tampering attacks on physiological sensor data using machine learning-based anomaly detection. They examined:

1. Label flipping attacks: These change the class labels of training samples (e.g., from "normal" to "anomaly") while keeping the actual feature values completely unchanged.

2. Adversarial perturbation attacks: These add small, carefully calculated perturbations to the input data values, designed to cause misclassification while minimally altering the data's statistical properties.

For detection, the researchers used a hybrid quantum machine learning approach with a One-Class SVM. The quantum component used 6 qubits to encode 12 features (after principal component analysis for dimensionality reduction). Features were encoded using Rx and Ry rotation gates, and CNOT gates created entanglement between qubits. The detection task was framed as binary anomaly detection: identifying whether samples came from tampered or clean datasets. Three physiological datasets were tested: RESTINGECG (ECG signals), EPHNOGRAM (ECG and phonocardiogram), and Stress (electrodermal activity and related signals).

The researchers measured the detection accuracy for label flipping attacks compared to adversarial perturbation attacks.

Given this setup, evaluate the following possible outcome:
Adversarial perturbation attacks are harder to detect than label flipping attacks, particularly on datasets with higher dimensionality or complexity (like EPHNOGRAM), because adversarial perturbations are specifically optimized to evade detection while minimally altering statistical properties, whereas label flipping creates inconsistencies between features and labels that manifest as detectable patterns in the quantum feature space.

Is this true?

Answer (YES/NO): YES